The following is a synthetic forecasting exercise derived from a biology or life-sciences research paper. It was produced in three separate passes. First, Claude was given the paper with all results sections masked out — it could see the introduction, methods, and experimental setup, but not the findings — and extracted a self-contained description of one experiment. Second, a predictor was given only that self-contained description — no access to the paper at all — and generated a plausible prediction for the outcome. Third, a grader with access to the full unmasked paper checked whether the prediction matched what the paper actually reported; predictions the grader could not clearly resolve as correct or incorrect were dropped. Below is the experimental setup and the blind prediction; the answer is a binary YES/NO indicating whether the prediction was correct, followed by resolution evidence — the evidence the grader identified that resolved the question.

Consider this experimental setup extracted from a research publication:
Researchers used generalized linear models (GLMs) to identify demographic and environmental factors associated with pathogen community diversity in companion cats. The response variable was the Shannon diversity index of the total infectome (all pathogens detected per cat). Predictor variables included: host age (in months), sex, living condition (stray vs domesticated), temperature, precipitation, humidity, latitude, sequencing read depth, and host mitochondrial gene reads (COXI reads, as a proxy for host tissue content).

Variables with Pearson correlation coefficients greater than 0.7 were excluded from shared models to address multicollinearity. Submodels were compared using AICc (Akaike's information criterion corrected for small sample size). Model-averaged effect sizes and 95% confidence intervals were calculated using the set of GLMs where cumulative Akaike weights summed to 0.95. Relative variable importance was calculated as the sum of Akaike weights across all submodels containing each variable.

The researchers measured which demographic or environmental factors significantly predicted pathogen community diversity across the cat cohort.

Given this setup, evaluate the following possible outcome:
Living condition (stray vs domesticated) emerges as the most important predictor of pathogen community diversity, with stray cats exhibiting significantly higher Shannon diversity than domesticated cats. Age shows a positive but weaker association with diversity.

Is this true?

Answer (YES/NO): NO